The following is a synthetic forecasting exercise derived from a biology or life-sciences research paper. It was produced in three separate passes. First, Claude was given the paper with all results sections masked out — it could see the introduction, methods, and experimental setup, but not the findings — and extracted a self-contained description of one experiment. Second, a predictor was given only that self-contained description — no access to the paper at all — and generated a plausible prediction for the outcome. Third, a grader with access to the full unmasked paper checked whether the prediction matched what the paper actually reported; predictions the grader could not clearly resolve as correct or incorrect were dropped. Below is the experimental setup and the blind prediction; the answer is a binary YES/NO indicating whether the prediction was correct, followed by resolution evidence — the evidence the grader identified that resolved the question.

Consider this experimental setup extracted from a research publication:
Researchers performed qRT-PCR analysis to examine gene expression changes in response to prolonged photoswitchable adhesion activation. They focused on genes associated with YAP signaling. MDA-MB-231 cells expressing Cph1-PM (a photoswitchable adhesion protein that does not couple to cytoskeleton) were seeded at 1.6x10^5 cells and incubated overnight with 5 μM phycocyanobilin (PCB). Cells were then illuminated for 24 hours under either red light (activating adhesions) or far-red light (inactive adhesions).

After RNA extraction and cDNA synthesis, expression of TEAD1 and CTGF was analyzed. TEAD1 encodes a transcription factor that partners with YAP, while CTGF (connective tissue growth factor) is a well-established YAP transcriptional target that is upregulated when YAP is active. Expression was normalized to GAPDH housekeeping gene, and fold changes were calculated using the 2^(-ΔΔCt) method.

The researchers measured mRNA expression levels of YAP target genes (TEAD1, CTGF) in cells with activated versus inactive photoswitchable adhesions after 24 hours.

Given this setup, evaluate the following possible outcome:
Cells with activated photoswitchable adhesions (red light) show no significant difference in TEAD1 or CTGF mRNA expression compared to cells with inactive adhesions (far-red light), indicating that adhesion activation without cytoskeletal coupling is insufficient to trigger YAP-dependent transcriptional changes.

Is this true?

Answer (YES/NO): YES